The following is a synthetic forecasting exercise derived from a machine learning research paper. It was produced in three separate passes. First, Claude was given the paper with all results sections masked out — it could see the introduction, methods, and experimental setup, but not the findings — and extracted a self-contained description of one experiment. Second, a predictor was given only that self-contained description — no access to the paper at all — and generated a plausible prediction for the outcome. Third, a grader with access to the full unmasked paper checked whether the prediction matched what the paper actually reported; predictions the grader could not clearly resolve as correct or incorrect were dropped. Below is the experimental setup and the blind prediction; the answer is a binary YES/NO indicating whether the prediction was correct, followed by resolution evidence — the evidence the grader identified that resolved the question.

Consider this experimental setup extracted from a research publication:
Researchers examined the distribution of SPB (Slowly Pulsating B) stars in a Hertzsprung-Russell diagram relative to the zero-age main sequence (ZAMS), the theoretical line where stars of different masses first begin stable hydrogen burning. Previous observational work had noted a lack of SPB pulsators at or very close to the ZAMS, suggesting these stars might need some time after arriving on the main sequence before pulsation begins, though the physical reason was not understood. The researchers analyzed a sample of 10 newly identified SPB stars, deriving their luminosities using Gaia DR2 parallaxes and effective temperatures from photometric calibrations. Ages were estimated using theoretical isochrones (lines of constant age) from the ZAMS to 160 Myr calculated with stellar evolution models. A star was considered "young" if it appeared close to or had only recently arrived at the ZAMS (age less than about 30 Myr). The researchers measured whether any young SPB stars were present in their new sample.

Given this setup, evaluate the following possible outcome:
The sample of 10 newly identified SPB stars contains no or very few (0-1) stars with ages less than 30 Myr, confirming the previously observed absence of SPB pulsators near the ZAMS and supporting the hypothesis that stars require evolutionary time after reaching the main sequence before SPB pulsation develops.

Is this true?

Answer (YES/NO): NO